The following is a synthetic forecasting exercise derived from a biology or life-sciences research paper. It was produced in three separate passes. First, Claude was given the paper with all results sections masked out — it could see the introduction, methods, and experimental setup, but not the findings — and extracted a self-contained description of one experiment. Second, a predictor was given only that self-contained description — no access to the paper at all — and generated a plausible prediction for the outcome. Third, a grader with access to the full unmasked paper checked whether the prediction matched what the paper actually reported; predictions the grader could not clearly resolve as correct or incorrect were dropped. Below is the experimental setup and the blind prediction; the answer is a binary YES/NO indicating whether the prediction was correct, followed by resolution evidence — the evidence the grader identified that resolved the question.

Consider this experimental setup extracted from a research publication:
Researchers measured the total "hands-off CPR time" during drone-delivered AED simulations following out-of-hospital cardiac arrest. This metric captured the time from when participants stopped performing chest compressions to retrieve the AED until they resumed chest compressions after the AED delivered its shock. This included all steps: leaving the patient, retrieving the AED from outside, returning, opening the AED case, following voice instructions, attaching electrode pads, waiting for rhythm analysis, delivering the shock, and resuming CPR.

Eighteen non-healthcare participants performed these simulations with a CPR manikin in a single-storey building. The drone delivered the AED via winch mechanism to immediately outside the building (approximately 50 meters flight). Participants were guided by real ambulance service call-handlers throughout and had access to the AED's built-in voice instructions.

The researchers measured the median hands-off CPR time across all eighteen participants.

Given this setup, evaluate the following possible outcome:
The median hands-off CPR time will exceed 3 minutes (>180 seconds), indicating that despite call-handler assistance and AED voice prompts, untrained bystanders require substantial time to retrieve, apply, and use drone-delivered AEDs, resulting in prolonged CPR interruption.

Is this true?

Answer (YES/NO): NO